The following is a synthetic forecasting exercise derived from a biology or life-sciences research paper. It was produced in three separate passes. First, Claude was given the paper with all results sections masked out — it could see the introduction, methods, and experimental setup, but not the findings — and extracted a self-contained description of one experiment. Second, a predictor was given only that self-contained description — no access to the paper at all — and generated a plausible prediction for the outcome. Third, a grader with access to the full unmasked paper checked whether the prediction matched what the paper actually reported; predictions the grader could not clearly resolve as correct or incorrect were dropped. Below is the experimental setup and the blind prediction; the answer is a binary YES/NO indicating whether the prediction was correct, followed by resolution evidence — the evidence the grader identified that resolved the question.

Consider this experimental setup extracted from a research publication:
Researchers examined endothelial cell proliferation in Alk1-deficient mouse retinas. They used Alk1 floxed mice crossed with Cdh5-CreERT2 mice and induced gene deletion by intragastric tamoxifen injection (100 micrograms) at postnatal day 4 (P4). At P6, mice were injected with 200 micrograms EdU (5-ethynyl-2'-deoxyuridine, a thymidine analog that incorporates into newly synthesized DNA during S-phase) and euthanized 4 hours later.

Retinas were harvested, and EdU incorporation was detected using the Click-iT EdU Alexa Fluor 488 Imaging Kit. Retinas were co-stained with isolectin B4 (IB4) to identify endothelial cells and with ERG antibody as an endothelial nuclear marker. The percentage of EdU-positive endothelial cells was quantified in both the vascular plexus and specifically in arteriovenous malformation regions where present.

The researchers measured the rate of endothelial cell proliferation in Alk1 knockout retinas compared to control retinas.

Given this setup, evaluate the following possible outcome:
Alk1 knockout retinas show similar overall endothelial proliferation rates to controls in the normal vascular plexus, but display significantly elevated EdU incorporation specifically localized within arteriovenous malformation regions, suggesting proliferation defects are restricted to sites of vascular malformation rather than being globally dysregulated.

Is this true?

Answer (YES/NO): NO